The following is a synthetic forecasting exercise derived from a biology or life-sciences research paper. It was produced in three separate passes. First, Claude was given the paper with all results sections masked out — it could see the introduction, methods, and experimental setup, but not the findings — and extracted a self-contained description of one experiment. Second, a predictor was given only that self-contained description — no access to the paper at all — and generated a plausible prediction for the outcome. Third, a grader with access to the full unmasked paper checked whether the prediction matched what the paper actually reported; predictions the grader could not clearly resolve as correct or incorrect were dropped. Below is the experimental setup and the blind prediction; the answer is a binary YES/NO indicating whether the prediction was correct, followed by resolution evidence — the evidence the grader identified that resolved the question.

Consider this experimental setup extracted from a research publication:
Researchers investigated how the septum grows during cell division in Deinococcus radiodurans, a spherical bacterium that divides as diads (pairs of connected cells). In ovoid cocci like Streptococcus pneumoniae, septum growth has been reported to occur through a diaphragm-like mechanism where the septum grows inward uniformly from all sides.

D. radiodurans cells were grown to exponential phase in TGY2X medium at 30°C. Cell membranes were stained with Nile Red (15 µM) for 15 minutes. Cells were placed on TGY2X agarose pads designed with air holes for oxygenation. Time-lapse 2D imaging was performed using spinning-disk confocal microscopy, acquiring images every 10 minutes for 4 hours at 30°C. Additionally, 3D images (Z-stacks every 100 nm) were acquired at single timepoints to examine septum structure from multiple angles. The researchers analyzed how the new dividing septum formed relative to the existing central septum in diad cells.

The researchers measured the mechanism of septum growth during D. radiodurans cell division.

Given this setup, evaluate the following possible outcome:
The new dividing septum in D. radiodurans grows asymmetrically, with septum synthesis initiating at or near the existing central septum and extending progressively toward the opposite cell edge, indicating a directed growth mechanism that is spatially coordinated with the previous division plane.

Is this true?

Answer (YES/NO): NO